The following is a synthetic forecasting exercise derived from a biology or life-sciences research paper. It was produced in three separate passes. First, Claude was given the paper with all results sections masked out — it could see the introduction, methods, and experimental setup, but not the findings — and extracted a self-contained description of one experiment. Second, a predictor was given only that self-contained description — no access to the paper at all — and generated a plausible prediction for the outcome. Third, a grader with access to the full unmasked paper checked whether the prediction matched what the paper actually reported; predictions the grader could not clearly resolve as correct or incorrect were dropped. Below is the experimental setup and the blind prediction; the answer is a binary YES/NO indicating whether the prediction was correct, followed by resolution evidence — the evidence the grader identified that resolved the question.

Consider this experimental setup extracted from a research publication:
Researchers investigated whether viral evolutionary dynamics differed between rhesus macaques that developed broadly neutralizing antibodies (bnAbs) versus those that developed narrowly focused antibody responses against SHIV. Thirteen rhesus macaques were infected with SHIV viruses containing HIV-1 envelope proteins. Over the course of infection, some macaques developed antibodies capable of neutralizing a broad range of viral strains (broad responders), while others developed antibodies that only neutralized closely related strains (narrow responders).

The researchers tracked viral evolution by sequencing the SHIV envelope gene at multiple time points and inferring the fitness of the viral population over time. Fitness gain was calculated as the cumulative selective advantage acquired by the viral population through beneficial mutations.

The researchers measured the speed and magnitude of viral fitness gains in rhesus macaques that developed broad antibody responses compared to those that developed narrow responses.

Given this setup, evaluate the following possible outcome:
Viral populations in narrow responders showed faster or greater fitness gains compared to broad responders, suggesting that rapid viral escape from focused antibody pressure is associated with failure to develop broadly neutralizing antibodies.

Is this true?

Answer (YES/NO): NO